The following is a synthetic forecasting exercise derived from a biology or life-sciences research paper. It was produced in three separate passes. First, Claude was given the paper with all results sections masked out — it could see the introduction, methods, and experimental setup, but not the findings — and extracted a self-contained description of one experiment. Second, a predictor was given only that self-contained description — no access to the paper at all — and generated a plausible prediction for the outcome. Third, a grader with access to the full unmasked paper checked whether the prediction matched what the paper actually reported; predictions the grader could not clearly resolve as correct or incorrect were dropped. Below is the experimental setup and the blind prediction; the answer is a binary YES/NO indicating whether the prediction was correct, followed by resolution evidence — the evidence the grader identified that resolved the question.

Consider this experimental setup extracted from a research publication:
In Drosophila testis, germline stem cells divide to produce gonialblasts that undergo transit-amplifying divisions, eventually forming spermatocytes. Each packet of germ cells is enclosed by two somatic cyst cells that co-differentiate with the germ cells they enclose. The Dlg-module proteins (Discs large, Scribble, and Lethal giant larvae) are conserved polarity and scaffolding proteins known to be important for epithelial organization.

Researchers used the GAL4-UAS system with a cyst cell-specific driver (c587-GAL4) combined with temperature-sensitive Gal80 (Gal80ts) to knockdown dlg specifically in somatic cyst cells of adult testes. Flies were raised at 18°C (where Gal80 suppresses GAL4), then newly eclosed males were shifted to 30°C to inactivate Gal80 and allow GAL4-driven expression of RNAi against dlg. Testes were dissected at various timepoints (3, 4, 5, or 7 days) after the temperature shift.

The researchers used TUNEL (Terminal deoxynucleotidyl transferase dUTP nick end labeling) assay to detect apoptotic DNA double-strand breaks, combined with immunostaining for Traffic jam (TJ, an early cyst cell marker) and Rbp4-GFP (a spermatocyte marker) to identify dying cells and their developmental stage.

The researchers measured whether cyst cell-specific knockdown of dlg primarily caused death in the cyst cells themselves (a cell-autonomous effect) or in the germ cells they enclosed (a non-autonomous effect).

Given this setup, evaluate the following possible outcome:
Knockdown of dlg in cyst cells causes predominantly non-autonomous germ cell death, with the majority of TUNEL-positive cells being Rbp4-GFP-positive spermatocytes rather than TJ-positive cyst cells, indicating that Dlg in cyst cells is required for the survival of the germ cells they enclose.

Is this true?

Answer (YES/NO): YES